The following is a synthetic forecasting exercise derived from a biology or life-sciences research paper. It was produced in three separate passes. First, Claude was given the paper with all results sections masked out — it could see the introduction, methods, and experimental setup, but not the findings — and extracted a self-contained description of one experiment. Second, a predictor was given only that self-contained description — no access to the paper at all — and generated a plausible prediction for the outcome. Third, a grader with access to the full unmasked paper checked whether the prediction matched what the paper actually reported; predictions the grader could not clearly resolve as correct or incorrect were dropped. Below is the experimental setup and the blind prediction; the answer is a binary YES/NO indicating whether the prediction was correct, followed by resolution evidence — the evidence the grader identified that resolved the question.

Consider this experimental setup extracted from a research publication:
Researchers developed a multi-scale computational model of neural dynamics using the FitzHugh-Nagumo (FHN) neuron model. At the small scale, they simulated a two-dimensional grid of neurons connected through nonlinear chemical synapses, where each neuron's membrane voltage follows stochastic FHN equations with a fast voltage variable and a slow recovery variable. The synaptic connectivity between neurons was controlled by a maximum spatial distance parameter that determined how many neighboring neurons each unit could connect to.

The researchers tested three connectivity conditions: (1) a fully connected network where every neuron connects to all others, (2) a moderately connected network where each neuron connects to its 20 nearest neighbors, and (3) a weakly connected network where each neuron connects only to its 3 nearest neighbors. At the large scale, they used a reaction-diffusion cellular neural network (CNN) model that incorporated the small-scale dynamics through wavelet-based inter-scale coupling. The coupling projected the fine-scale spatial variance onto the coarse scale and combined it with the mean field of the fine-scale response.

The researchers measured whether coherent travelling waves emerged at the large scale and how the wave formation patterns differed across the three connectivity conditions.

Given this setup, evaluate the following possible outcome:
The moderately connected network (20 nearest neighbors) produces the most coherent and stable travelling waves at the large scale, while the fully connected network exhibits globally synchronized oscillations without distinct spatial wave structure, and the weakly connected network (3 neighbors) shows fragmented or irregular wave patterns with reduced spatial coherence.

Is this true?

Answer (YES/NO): NO